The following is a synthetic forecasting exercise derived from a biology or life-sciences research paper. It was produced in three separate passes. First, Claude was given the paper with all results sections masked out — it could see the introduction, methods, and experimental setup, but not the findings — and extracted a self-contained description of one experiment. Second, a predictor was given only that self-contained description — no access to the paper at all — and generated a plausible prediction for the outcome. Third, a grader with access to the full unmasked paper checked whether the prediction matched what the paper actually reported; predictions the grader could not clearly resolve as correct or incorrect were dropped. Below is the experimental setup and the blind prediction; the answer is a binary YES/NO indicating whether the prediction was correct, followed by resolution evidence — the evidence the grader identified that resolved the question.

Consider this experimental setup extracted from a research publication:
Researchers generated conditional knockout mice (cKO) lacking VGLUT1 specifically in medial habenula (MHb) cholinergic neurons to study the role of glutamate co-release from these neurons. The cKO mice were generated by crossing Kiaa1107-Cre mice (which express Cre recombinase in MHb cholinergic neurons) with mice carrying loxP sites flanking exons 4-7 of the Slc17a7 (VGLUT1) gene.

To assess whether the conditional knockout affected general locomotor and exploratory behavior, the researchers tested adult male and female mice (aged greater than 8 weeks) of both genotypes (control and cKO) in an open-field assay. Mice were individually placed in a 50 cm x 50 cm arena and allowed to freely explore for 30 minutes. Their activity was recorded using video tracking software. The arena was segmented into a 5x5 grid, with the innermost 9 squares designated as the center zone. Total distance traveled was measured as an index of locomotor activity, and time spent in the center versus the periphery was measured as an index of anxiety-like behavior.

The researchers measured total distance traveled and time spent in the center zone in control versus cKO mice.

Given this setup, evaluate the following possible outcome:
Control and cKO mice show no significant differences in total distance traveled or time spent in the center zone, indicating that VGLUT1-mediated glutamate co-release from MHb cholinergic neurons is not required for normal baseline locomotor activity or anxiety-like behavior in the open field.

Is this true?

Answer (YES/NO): YES